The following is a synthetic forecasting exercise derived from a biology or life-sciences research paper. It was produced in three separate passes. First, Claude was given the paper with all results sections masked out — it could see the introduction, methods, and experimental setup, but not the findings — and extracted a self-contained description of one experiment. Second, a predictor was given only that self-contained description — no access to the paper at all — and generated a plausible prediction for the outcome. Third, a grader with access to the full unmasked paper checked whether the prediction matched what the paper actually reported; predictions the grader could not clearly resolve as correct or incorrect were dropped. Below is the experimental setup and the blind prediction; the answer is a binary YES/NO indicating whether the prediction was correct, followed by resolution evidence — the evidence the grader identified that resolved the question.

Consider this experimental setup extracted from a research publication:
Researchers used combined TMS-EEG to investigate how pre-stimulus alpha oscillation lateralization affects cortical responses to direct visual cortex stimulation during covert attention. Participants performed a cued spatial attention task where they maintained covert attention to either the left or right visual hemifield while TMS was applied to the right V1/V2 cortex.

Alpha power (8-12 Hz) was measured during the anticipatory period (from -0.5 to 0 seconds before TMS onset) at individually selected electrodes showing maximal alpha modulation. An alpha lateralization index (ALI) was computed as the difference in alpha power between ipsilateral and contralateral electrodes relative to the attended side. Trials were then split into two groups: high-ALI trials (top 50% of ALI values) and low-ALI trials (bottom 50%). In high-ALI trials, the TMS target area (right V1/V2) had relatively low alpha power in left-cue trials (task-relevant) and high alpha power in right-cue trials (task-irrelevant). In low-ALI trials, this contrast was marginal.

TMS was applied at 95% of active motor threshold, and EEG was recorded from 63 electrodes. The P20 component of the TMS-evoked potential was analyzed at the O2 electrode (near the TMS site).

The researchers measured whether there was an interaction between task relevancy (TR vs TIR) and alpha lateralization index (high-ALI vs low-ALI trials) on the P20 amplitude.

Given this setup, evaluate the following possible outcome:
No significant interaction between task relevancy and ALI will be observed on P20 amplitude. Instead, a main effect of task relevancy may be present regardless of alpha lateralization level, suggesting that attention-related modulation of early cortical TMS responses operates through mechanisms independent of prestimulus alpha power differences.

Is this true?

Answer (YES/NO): YES